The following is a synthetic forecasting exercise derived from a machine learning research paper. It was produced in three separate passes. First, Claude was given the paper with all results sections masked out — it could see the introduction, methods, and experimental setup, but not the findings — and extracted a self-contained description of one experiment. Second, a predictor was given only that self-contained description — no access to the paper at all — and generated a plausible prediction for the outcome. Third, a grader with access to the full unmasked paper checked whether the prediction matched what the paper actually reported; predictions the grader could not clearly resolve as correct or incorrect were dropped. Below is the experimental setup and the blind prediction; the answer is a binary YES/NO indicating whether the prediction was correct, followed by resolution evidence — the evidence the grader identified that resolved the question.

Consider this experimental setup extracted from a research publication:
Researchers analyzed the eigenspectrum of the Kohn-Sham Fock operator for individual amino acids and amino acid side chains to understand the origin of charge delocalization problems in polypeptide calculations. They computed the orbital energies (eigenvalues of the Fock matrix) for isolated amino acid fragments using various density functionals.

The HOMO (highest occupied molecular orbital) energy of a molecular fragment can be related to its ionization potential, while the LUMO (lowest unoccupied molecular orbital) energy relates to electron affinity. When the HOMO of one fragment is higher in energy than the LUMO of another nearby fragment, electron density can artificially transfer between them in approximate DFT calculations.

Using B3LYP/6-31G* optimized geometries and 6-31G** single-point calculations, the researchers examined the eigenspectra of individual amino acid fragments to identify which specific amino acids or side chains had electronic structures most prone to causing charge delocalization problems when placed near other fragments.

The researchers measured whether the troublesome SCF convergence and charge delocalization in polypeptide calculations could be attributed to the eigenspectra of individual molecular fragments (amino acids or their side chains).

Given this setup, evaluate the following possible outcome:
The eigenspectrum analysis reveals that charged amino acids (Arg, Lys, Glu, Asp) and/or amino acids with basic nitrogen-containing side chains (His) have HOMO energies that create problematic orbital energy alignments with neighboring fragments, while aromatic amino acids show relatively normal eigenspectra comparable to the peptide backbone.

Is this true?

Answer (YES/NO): NO